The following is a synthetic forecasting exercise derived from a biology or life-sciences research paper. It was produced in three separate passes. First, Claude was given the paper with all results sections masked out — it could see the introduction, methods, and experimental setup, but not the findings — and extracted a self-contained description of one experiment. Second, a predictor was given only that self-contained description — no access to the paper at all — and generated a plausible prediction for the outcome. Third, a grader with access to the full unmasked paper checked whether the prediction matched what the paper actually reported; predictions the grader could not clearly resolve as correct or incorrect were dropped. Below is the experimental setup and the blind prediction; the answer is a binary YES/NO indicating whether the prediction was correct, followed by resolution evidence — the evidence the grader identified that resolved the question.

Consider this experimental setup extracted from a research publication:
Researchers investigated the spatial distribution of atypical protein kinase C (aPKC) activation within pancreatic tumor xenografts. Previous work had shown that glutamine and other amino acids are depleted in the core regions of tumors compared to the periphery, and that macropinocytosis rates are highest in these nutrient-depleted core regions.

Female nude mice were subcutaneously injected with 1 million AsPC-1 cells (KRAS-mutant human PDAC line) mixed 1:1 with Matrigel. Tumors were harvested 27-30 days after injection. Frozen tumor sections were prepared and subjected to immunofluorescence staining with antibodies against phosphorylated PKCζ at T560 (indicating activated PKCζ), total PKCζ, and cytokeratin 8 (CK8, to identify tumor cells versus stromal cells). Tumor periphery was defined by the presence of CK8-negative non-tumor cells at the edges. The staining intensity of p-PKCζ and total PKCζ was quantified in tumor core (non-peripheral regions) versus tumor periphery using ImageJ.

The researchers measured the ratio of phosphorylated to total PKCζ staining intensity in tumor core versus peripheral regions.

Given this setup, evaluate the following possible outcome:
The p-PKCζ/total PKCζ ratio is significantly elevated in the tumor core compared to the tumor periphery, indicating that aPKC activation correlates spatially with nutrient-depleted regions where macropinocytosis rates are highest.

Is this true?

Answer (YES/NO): YES